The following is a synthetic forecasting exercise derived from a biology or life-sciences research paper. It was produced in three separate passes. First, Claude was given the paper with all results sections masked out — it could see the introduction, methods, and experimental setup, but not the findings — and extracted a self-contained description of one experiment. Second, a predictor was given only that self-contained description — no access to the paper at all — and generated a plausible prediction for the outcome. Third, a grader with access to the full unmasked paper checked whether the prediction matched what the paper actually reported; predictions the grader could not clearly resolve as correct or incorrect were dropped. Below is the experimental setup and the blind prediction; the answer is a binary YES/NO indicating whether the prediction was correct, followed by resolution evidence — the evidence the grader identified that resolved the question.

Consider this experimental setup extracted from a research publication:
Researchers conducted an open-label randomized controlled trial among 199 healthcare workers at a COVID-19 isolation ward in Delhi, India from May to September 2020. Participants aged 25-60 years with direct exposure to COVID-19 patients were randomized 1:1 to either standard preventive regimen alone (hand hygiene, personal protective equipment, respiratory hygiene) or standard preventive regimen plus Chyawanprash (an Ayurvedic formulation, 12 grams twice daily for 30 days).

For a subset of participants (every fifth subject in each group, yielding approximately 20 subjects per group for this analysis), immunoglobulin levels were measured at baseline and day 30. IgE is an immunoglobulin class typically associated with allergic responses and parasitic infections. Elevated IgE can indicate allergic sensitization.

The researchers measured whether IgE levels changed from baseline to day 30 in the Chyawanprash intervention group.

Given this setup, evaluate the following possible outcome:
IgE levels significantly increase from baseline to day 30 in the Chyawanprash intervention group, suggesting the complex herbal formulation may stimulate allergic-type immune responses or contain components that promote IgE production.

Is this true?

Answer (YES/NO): NO